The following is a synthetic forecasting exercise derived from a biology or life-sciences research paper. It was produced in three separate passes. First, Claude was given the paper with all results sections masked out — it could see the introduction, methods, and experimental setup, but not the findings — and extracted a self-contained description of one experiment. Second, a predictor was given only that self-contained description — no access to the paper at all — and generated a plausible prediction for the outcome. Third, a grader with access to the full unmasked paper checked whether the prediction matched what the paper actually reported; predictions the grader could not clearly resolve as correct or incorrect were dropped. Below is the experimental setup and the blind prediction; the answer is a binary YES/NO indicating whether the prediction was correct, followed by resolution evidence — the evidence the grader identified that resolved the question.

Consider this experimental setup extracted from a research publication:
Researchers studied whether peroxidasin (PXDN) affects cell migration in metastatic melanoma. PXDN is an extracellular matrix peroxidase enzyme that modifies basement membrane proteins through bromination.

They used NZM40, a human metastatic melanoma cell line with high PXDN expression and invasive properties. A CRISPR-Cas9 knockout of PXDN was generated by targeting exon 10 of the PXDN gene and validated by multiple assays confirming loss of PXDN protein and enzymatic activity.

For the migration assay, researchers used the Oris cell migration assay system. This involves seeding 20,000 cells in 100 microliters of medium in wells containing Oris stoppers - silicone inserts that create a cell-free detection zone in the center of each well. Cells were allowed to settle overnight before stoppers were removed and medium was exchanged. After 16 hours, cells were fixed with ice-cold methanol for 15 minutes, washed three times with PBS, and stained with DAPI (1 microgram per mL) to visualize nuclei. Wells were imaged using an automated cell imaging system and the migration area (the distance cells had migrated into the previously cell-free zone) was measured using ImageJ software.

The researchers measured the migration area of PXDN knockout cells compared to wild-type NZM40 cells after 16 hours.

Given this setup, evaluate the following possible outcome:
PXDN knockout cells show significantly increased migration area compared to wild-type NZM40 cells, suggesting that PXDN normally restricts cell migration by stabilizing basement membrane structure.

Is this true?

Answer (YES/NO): NO